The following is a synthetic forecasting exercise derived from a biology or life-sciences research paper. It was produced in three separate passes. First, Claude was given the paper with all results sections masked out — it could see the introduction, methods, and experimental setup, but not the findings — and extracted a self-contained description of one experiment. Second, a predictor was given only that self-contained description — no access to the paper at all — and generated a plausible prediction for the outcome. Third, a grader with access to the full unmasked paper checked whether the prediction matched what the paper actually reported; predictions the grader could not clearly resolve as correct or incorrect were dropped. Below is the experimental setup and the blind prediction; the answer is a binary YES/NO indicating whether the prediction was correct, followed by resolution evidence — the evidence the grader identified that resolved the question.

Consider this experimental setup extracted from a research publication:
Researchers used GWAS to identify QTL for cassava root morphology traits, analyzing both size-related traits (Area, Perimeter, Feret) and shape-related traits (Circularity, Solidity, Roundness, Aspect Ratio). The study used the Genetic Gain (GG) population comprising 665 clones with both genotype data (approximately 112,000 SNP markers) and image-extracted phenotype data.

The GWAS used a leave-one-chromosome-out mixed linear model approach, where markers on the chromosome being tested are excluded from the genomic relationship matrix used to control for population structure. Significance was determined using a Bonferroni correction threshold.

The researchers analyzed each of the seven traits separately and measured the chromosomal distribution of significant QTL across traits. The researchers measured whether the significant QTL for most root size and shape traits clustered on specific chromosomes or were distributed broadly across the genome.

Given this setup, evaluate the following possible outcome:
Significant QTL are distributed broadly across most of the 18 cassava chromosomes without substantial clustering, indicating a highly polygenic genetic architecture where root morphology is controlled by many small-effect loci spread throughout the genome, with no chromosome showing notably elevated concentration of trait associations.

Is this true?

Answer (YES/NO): NO